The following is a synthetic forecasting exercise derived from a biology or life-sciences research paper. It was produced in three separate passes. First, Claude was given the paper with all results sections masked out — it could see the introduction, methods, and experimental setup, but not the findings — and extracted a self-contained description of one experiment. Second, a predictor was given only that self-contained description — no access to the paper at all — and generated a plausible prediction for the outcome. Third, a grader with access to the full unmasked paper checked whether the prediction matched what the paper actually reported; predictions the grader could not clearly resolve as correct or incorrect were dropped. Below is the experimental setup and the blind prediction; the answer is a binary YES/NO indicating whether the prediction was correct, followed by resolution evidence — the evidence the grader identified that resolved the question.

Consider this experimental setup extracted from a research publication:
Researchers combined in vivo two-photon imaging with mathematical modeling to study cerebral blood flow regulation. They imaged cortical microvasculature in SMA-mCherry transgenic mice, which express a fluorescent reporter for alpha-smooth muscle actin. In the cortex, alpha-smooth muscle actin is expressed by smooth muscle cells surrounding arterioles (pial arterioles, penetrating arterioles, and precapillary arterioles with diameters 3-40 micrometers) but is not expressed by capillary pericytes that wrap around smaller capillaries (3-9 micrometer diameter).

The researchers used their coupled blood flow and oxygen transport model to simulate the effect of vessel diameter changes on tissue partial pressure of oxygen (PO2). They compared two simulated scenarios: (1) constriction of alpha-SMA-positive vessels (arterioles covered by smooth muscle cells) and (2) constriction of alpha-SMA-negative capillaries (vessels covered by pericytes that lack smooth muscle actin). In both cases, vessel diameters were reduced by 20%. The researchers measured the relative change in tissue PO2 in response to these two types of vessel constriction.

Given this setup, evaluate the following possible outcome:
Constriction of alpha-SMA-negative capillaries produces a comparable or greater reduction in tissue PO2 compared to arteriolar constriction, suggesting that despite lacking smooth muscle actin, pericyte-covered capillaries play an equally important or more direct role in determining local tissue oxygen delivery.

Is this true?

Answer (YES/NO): NO